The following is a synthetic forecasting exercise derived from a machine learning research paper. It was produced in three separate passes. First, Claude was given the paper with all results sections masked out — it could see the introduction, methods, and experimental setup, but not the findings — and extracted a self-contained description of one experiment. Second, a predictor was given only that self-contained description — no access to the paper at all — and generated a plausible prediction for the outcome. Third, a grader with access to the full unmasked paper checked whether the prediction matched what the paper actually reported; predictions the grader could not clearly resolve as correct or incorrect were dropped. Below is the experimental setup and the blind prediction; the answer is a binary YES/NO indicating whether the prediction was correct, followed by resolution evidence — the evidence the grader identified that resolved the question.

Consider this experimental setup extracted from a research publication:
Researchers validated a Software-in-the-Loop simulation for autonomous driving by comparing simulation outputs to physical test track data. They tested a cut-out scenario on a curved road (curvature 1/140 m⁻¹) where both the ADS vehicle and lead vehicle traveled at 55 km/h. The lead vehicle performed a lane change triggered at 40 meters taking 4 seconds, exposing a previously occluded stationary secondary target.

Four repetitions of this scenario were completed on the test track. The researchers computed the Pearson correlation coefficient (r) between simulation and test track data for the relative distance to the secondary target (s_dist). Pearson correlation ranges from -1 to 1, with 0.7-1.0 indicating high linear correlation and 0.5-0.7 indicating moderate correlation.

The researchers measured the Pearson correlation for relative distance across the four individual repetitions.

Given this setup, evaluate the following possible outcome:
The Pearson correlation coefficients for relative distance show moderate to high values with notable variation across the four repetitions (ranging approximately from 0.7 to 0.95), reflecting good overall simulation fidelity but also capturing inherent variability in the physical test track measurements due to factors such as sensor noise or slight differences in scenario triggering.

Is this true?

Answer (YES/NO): NO